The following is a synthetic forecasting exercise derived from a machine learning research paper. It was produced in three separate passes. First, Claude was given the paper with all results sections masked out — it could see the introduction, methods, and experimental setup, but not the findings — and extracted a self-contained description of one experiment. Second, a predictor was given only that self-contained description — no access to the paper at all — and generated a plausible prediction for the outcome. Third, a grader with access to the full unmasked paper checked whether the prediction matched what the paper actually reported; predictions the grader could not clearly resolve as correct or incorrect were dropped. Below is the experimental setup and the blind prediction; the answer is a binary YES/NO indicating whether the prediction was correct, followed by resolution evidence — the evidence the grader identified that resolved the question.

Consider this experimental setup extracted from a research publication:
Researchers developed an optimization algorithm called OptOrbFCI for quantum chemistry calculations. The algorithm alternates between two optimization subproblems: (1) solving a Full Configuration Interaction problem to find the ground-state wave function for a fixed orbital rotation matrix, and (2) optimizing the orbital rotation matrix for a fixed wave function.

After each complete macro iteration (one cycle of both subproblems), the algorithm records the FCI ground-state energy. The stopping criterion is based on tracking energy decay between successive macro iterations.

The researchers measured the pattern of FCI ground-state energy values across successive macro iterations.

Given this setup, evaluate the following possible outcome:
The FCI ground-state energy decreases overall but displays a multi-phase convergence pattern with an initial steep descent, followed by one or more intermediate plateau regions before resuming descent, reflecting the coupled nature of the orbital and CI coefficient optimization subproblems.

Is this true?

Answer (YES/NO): NO